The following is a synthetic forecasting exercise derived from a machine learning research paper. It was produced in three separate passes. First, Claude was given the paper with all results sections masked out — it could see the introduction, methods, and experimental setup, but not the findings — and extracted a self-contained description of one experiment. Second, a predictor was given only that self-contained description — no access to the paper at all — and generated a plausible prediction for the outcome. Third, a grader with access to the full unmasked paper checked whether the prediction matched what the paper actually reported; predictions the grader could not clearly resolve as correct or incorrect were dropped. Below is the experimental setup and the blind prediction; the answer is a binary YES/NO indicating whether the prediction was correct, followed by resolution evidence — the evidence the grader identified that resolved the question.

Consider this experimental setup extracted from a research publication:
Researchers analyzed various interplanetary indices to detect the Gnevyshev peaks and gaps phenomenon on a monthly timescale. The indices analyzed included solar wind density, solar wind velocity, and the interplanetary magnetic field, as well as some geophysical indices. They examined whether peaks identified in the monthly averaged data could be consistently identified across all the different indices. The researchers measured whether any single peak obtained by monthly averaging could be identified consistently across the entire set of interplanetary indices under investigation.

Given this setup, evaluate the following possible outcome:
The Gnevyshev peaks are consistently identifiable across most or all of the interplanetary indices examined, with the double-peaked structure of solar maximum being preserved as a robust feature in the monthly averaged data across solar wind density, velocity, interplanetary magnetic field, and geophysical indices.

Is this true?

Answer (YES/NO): NO